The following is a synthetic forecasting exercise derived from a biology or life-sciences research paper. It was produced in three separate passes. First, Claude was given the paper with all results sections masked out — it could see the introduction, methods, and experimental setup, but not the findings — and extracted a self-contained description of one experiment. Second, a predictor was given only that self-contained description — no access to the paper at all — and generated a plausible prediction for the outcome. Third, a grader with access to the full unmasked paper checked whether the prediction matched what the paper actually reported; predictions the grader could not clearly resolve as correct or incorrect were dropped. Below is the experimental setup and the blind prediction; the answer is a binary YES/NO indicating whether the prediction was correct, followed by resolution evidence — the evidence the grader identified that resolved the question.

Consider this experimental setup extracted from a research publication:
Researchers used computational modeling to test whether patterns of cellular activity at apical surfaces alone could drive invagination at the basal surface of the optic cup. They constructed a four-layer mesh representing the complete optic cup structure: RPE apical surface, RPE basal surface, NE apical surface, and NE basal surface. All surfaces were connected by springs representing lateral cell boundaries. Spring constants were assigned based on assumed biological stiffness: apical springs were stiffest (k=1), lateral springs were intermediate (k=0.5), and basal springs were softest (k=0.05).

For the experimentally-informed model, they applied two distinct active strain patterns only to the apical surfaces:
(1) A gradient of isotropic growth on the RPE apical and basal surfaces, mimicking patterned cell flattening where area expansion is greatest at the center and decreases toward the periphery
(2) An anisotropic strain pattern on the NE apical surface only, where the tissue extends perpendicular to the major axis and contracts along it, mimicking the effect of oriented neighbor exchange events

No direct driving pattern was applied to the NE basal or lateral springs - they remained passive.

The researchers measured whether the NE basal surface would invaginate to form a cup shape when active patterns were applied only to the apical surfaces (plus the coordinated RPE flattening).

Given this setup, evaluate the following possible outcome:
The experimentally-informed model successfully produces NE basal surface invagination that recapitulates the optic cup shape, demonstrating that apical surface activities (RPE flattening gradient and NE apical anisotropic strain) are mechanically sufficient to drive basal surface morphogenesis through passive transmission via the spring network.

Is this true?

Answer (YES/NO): YES